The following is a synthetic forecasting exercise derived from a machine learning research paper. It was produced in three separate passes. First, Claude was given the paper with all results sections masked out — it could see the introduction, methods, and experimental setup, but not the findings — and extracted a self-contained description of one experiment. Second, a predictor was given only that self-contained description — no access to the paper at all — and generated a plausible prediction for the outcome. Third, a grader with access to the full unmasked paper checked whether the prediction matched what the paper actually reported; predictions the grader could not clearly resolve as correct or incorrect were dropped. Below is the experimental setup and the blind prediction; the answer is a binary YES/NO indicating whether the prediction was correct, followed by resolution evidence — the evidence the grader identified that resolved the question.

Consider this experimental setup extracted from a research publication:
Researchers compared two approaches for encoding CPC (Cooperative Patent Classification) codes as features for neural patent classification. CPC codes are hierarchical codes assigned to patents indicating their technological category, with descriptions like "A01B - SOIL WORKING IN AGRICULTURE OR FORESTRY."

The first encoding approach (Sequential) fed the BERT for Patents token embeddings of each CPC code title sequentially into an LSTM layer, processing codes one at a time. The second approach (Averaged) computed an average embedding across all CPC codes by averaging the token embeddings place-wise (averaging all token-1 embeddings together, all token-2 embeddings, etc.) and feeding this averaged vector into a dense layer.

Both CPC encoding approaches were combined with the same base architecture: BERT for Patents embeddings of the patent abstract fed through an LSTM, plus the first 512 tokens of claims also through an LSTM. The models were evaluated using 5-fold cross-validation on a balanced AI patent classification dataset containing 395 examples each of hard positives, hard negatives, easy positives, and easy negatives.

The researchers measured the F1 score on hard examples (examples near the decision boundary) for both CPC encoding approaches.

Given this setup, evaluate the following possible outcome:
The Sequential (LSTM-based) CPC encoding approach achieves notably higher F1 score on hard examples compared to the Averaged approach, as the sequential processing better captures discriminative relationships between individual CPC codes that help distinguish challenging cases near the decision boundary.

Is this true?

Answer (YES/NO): NO